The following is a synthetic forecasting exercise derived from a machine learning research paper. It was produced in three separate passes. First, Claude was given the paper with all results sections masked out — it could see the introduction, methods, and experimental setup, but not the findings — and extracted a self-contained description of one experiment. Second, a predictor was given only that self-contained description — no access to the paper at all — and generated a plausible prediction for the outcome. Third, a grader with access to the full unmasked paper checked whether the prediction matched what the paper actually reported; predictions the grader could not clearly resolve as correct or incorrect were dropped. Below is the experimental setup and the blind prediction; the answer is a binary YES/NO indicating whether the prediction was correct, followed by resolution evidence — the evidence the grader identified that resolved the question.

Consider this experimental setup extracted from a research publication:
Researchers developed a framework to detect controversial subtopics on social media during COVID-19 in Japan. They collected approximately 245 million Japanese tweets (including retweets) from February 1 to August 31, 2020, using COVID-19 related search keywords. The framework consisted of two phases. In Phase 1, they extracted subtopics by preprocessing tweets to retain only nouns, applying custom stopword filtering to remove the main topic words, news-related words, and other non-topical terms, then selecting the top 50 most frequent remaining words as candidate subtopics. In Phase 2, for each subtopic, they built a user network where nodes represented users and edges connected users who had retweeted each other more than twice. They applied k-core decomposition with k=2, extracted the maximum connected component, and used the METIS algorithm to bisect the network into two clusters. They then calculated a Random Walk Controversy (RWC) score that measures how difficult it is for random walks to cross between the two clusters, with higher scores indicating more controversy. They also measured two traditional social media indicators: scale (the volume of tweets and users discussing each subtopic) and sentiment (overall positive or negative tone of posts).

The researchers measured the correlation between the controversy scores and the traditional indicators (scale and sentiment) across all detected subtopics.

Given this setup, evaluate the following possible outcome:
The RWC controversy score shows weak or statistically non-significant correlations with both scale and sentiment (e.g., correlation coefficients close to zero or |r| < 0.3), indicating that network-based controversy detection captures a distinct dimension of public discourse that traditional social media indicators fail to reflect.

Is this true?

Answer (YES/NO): YES